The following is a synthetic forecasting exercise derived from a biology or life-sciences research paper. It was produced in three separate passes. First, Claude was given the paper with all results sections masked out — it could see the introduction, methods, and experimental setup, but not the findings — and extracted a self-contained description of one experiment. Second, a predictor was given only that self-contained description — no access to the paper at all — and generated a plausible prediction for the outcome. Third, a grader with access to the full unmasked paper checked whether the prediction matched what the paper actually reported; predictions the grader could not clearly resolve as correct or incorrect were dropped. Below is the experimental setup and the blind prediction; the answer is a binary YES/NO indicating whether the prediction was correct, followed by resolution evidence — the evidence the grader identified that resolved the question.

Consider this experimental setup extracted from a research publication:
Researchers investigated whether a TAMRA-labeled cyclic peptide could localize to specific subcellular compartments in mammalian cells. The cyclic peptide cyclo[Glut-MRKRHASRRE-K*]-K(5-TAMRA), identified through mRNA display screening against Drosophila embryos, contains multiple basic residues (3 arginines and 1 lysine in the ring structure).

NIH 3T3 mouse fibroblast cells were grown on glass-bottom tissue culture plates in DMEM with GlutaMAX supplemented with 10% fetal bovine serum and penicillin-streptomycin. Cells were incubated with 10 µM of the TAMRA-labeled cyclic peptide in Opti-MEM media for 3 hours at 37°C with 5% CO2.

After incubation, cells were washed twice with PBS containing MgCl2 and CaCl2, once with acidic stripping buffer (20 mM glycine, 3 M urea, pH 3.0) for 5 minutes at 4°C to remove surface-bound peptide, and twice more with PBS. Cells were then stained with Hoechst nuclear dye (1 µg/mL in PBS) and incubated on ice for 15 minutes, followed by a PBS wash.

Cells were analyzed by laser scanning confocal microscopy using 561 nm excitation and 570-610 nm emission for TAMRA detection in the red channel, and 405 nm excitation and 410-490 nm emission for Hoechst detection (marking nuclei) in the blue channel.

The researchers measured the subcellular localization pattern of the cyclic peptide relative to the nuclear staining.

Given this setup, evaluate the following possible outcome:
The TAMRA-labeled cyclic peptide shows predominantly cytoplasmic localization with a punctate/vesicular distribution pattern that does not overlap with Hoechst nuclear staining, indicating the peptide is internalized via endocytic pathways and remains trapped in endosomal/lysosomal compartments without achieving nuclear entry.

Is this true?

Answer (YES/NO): NO